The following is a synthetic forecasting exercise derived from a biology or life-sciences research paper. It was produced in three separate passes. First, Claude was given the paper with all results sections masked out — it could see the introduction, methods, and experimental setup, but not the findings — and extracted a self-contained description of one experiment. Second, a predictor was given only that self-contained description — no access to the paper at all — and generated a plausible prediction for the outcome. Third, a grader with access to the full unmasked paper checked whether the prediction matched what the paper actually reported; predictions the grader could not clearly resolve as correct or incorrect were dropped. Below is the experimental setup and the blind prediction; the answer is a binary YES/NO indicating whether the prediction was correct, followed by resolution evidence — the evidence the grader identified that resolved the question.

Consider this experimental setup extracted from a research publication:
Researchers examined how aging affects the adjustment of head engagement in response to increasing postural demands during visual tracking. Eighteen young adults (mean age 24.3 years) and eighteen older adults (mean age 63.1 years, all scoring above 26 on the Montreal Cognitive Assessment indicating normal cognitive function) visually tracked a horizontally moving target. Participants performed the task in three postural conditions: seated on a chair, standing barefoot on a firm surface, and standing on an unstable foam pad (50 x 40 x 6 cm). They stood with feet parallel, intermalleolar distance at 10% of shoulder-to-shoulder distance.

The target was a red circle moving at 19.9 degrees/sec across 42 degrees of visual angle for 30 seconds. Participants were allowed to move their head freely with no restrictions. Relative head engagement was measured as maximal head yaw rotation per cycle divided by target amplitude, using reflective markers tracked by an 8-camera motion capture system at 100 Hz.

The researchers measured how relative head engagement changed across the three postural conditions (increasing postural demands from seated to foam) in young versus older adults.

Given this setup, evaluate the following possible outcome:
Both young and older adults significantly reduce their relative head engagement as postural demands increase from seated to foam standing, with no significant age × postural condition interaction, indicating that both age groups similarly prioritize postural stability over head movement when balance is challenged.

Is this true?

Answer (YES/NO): NO